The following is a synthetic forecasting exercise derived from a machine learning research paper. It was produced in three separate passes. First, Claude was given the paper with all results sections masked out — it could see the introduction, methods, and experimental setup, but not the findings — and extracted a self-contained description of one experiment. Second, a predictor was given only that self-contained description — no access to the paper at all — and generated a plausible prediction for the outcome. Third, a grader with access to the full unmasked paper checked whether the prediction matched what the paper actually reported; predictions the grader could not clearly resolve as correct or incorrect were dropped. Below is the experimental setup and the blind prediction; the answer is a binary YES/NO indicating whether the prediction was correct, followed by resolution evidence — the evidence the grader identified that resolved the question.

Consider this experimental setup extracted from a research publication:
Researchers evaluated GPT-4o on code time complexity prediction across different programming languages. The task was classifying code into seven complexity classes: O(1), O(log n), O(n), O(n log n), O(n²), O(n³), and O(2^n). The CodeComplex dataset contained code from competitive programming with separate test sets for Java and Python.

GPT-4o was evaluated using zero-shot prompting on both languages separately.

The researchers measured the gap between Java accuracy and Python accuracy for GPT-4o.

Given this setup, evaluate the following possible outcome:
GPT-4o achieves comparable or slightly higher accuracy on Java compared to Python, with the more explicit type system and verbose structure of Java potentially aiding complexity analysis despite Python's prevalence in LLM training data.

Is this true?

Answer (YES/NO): NO